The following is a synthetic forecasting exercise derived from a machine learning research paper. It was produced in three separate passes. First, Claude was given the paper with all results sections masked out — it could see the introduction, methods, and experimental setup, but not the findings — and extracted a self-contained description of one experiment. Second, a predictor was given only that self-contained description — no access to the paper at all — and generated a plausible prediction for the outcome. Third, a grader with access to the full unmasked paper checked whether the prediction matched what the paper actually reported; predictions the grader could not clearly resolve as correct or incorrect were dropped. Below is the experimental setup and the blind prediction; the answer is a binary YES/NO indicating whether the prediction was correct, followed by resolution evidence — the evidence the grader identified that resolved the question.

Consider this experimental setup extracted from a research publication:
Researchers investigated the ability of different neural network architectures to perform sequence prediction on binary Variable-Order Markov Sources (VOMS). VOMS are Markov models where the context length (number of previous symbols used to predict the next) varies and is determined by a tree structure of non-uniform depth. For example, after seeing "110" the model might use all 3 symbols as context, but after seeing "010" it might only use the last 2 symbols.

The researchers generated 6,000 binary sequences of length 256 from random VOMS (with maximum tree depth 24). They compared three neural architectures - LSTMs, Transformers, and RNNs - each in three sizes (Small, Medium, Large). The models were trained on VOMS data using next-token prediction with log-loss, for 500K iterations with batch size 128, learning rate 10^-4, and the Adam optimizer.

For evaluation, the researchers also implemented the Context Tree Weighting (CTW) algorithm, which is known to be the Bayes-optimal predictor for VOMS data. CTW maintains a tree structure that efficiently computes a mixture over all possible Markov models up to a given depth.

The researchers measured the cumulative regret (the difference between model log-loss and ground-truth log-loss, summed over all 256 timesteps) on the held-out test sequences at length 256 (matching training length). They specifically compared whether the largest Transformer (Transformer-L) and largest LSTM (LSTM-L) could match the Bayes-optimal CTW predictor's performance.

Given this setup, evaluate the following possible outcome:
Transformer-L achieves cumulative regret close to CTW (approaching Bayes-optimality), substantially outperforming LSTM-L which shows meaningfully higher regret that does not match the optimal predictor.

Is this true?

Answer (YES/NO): NO